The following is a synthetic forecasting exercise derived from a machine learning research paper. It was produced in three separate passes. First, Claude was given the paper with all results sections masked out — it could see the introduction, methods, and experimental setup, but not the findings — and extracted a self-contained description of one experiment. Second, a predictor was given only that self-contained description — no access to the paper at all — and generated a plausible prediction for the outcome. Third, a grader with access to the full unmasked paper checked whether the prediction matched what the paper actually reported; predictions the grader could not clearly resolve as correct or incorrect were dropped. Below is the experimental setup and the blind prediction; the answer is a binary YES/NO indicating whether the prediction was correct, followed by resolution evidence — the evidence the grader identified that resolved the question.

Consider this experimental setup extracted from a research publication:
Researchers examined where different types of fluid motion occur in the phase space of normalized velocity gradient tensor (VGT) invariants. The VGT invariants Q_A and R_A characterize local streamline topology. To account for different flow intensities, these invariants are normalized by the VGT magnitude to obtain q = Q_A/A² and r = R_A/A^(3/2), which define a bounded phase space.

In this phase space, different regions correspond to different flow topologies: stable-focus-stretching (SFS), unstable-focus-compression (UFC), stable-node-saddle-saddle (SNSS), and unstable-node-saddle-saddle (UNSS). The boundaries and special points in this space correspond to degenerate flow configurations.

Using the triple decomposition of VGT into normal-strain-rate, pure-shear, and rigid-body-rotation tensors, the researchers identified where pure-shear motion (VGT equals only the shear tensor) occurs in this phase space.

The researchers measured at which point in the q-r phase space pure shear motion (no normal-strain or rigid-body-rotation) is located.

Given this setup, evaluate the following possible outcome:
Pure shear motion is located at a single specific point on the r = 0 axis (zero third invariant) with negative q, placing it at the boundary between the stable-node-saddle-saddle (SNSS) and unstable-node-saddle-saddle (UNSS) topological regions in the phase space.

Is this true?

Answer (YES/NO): NO